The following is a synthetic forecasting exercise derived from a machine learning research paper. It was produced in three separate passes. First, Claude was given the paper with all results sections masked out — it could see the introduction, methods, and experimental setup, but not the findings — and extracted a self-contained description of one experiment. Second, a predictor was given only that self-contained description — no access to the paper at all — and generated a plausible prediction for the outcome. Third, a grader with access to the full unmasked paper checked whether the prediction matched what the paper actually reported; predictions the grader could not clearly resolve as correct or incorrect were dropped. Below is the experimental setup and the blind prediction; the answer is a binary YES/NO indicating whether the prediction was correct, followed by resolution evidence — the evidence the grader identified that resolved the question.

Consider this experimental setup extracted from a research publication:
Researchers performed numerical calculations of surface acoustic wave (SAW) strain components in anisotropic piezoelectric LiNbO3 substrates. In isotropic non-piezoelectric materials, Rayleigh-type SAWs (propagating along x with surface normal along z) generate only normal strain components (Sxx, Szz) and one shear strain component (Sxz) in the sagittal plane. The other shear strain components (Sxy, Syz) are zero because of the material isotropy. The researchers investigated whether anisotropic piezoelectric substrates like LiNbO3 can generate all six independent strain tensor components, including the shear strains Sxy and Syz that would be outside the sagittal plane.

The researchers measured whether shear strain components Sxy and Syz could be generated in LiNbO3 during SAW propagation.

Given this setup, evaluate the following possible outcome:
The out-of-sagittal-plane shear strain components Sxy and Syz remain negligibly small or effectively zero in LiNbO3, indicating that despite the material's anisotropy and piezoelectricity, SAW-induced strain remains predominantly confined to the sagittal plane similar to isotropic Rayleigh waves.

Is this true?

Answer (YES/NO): NO